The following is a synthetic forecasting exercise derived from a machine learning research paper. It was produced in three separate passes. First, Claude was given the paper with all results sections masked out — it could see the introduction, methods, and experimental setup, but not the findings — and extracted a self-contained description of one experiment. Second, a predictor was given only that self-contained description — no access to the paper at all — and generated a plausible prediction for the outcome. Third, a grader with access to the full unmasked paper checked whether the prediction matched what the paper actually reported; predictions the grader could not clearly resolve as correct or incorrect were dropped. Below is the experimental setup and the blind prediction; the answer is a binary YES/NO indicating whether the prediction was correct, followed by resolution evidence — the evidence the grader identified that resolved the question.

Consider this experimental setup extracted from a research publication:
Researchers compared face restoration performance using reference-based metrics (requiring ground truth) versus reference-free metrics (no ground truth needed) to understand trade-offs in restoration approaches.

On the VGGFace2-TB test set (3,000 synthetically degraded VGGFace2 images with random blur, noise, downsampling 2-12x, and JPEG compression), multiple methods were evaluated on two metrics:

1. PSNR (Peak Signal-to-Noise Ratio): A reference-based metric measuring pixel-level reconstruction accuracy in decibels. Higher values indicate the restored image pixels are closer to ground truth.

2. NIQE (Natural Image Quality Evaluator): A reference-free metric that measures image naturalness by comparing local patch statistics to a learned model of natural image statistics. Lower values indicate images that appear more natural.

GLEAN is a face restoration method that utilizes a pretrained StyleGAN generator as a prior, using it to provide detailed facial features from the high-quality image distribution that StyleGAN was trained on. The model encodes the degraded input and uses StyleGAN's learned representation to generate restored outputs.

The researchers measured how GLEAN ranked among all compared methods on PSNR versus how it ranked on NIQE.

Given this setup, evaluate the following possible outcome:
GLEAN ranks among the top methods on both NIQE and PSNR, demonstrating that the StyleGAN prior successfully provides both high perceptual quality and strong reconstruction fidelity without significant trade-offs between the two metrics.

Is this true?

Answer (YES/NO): NO